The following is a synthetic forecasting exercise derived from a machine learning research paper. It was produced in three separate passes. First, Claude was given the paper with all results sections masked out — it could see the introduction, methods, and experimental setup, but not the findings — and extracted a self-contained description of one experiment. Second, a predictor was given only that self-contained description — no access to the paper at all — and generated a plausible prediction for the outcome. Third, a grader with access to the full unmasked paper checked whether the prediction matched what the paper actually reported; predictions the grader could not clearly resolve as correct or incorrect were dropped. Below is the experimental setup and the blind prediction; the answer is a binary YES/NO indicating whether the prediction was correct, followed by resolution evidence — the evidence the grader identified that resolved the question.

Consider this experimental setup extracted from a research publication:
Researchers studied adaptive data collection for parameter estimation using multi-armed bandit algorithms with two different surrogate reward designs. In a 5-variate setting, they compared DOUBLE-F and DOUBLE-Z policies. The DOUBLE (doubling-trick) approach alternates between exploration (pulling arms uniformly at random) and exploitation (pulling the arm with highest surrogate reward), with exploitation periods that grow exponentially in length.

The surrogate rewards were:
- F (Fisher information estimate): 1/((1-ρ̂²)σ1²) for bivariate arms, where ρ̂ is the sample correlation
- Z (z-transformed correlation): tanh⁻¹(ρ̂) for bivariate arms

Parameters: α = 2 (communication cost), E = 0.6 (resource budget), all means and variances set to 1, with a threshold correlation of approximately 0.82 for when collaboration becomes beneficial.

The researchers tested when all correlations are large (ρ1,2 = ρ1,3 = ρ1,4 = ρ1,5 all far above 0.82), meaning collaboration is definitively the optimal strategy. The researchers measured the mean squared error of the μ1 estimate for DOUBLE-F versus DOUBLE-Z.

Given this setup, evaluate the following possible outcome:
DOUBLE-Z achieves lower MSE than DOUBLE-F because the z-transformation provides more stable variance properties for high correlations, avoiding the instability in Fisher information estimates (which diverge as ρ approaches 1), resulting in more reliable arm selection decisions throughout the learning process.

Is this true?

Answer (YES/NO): NO